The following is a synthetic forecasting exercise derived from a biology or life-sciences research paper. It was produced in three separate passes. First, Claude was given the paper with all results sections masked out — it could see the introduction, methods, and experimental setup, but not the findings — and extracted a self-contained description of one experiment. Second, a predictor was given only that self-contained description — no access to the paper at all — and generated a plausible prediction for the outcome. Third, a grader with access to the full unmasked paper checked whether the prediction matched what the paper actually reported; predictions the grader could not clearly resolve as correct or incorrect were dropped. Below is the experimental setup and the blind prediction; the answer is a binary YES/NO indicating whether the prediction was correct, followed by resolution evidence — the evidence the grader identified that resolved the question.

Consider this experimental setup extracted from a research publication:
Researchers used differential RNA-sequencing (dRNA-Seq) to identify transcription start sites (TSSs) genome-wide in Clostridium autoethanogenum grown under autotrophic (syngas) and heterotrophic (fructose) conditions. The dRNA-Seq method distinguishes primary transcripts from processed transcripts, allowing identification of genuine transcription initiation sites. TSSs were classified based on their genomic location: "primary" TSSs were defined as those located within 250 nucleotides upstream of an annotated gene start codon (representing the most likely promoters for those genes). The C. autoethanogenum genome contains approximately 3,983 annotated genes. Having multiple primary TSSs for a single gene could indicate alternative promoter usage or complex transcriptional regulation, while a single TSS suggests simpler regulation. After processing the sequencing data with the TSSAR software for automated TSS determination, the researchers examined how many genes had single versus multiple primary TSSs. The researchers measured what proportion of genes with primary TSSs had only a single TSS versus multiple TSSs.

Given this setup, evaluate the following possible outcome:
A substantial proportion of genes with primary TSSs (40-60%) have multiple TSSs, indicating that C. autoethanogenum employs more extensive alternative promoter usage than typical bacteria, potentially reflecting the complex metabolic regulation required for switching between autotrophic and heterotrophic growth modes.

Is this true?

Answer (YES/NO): NO